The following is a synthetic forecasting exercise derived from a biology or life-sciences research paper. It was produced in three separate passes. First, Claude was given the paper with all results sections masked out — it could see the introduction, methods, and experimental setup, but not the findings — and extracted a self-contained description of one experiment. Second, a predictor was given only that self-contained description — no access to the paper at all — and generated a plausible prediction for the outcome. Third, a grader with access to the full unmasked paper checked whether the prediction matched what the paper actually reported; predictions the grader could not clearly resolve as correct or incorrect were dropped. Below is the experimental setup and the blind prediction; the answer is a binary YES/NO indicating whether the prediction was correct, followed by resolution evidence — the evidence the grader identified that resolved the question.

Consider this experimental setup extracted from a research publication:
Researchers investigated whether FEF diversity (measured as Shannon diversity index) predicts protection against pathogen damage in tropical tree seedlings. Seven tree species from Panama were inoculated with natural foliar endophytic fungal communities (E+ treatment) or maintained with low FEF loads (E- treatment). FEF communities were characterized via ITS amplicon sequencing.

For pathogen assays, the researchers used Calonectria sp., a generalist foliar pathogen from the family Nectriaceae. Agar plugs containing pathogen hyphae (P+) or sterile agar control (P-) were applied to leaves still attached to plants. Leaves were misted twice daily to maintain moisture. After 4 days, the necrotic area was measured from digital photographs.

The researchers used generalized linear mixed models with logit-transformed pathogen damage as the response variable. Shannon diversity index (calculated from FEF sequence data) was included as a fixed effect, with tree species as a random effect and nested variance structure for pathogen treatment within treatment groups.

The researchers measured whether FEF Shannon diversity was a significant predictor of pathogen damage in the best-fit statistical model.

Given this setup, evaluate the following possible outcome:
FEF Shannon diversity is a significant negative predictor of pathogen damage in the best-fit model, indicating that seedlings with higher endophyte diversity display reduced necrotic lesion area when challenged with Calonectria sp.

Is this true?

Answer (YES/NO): NO